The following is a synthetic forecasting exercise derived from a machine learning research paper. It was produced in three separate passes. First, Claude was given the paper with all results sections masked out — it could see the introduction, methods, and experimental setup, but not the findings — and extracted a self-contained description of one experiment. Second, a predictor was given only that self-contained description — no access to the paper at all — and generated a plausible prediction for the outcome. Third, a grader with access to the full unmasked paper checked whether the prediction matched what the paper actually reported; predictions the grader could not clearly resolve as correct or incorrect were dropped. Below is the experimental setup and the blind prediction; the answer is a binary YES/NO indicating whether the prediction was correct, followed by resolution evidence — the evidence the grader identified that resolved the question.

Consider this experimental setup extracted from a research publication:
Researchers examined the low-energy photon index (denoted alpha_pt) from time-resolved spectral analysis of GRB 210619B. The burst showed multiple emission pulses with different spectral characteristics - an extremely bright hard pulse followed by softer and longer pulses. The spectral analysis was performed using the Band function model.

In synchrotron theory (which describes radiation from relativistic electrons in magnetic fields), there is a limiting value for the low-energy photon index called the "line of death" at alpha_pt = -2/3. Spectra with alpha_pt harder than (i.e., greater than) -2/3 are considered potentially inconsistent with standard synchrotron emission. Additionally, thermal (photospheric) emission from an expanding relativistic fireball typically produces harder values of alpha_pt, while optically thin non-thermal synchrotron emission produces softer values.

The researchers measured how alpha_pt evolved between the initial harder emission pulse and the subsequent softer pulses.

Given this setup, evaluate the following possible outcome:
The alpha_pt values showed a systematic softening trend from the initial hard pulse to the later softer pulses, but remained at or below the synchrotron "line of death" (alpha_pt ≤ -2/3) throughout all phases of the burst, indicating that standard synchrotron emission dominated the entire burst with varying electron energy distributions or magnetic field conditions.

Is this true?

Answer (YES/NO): NO